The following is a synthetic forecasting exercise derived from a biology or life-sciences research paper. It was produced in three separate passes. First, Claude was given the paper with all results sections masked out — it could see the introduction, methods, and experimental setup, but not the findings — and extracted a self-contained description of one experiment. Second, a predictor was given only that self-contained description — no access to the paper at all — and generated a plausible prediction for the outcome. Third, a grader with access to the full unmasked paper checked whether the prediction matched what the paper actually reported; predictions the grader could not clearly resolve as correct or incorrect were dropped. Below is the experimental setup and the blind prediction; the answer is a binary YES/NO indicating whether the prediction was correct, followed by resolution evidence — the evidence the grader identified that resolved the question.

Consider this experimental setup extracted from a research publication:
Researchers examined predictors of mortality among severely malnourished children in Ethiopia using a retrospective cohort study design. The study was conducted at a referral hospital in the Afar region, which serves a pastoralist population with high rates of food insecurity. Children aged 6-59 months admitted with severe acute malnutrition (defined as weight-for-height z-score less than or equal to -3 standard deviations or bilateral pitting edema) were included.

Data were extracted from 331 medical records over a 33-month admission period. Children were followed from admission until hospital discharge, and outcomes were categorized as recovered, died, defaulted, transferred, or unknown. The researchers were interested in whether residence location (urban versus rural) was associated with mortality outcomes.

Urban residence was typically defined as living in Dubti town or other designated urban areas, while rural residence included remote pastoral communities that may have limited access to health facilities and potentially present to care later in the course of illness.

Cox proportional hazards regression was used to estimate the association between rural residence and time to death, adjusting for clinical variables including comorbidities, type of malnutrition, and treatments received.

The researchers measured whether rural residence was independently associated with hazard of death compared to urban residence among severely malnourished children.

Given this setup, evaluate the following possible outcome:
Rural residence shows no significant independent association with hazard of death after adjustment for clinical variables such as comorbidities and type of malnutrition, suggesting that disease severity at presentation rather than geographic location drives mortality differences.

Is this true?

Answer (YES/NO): YES